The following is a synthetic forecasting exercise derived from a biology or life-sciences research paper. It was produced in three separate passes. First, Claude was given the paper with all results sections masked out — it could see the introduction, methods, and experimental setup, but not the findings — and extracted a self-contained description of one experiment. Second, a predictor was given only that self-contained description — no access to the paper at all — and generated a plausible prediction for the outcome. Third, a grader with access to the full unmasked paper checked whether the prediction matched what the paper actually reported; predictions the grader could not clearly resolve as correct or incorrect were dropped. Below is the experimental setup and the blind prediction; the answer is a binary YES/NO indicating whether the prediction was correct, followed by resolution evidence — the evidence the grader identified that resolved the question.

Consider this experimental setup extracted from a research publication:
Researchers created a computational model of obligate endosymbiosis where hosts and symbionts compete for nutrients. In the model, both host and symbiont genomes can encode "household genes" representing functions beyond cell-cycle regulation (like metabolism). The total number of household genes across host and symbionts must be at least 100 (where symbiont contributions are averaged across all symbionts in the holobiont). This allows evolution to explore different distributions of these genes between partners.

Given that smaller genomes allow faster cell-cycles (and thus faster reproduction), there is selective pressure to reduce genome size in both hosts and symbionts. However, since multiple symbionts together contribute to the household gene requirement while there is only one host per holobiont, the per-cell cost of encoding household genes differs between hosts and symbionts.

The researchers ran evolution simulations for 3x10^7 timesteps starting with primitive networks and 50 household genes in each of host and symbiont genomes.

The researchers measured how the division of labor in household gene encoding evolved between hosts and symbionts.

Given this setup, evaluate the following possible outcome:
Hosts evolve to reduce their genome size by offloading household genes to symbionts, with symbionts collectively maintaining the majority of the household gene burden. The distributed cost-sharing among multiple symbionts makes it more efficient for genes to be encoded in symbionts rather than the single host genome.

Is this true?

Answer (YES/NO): NO